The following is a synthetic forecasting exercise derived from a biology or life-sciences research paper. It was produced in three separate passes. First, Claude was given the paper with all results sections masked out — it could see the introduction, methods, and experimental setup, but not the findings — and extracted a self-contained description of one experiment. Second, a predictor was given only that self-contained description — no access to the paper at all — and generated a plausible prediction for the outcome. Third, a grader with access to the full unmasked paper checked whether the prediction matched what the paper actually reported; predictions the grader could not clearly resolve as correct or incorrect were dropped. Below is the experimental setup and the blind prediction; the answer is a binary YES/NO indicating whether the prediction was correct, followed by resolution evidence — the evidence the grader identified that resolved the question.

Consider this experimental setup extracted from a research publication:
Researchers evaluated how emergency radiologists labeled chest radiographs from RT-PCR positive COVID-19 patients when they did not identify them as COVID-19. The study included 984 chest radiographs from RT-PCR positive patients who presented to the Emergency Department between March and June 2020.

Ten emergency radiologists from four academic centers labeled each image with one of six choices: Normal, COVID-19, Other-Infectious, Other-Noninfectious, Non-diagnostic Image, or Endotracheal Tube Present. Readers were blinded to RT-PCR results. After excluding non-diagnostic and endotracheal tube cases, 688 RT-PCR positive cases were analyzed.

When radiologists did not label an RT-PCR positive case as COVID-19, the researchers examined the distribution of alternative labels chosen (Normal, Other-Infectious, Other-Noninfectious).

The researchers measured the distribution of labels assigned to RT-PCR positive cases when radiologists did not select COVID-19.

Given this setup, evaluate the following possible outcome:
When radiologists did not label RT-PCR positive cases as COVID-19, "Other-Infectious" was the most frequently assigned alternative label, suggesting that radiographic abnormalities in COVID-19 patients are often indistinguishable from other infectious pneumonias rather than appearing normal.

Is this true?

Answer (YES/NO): NO